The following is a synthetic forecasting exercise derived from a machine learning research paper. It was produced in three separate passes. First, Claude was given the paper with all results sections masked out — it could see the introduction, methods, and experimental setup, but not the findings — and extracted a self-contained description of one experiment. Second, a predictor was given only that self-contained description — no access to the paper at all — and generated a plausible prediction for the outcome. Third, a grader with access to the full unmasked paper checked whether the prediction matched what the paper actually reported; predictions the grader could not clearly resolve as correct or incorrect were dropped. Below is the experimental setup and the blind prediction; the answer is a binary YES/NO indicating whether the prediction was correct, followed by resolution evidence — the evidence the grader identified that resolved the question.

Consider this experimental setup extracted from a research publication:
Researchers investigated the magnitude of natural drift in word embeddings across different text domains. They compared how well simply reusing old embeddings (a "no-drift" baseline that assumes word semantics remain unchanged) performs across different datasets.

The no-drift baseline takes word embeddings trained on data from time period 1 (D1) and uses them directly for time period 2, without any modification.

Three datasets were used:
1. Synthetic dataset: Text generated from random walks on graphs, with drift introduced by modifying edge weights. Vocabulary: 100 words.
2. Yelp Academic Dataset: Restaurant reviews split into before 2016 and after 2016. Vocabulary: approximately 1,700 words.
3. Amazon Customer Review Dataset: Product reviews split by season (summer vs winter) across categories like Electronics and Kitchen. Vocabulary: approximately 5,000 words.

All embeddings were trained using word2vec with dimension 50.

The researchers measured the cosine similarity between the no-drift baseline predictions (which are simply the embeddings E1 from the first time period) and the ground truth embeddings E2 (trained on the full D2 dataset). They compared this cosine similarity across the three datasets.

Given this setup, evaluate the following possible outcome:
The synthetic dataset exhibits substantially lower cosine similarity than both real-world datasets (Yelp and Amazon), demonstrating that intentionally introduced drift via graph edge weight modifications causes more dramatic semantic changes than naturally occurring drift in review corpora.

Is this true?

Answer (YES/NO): NO